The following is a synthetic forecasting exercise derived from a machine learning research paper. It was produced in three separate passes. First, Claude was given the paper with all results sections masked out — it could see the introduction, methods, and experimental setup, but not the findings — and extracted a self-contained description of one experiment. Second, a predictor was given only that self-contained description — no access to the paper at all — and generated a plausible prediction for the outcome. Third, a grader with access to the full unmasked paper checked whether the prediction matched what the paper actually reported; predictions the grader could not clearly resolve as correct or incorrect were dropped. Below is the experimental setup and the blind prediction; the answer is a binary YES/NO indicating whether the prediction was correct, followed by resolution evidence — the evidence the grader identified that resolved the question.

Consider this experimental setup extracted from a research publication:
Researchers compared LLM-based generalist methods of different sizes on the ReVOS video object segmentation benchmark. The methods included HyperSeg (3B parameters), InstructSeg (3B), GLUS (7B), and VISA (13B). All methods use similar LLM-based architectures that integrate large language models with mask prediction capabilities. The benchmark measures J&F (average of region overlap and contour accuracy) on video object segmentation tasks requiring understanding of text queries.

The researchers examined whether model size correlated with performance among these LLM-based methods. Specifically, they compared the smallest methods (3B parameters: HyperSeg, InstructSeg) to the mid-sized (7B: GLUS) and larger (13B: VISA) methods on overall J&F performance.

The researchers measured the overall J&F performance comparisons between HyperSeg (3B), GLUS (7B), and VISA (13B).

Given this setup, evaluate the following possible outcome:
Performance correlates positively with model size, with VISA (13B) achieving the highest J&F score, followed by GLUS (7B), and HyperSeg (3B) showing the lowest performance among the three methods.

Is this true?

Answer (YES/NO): NO